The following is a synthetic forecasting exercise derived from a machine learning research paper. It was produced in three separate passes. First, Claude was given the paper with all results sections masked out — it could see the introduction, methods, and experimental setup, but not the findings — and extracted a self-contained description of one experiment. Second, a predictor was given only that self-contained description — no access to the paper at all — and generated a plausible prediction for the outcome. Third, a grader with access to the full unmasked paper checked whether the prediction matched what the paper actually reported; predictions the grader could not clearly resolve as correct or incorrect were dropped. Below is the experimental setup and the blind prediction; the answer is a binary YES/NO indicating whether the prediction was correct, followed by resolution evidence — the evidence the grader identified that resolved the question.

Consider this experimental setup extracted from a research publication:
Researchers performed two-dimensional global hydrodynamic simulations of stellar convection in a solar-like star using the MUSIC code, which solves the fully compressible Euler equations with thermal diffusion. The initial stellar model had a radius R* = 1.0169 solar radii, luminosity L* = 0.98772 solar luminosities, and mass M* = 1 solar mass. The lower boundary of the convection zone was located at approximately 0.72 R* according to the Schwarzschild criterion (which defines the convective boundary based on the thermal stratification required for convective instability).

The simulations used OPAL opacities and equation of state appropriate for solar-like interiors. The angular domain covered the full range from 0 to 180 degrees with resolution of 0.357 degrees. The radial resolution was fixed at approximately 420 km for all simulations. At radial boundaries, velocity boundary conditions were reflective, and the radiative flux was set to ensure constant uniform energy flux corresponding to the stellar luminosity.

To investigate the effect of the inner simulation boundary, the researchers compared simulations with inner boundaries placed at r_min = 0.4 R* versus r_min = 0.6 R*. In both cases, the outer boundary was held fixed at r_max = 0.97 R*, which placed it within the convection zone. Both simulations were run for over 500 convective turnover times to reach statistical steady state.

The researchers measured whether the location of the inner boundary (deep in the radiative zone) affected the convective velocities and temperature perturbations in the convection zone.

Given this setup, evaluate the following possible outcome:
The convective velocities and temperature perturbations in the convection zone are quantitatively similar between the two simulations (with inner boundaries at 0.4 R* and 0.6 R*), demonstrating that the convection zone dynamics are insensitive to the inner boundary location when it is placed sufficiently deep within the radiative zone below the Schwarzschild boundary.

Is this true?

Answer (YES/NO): YES